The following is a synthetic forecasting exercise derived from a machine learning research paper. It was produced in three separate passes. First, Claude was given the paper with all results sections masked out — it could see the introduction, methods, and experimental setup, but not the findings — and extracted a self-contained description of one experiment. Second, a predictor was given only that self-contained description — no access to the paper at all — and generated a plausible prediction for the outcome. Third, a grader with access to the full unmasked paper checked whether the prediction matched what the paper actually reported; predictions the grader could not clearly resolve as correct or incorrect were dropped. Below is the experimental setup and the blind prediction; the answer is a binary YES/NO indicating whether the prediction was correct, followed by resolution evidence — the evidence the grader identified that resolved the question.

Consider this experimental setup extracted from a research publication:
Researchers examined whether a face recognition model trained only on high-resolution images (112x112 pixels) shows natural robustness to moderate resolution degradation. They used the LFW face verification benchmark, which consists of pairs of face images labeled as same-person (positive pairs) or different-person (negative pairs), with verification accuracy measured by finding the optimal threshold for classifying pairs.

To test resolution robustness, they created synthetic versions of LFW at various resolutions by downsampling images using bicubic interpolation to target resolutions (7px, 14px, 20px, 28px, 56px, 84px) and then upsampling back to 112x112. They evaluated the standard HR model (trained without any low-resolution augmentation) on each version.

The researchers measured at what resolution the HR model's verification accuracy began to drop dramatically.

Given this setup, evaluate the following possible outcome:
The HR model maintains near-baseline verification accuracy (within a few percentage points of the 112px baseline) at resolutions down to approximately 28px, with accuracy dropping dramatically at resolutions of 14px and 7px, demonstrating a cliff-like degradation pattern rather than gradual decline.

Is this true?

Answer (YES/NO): YES